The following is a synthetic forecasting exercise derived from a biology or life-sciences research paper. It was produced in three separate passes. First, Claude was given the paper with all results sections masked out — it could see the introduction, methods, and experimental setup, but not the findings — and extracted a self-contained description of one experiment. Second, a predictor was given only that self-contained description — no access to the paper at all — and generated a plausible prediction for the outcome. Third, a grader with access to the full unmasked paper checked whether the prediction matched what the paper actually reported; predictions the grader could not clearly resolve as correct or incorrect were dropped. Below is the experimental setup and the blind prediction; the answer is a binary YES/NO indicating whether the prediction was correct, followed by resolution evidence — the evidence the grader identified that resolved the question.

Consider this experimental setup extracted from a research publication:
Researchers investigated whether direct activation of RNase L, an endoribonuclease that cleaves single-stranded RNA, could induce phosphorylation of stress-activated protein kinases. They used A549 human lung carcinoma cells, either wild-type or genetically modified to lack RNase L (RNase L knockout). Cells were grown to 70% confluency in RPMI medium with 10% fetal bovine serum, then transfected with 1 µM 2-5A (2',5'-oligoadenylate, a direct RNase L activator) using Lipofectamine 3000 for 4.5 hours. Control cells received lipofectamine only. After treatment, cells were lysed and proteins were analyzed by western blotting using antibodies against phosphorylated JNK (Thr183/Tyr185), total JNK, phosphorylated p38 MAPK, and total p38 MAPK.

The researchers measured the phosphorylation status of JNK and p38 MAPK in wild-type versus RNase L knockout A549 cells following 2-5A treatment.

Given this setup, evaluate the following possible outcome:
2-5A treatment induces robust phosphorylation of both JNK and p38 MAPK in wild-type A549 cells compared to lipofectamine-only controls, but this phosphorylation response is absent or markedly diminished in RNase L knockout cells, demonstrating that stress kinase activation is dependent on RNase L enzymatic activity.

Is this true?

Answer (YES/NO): YES